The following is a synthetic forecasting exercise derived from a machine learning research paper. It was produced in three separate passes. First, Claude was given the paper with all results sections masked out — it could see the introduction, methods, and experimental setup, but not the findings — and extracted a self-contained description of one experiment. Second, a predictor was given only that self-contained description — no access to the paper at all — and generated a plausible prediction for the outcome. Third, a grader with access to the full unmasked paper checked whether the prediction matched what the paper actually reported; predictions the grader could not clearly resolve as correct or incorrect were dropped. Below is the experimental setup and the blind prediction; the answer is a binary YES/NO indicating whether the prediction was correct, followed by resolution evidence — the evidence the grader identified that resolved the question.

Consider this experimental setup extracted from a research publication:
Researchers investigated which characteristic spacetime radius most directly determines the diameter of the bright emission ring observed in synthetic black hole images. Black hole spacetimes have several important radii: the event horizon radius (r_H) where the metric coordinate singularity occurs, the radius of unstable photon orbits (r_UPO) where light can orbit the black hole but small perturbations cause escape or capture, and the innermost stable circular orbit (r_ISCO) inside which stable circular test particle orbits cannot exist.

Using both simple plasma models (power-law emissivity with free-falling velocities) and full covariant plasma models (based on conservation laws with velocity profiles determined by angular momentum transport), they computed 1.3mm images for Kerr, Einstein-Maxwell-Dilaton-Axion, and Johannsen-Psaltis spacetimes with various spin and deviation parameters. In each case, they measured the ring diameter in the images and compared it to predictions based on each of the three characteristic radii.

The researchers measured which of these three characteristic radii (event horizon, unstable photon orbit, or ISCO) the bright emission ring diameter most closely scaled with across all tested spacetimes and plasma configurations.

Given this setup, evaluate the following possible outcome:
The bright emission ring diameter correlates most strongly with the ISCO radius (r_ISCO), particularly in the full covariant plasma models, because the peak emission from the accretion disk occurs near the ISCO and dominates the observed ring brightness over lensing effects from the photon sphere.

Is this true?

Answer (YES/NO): NO